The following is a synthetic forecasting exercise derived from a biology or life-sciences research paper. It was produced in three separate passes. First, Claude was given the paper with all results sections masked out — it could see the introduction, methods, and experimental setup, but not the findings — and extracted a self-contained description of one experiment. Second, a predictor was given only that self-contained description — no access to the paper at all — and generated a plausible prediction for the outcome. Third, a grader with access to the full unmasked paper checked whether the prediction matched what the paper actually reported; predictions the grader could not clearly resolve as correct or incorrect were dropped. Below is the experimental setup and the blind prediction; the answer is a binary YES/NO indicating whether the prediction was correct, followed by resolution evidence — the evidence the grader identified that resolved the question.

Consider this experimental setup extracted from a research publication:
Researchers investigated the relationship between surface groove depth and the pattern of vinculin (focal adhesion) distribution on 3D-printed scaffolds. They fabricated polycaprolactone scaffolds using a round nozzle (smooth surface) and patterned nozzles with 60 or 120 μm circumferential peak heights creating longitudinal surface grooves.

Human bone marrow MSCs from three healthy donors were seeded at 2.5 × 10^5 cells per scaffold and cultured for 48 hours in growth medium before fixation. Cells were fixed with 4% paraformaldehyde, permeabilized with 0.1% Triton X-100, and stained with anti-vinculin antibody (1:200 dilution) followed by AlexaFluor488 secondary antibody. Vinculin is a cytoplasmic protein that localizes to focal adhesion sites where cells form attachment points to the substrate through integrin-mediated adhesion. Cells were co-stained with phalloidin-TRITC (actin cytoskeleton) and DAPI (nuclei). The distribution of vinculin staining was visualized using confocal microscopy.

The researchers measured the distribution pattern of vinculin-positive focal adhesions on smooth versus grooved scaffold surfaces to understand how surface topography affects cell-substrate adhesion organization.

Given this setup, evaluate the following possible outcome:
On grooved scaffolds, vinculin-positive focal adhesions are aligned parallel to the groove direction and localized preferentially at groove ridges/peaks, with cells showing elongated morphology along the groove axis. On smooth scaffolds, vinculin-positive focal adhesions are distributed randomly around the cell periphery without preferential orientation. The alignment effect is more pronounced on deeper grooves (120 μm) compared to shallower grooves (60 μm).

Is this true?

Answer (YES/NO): NO